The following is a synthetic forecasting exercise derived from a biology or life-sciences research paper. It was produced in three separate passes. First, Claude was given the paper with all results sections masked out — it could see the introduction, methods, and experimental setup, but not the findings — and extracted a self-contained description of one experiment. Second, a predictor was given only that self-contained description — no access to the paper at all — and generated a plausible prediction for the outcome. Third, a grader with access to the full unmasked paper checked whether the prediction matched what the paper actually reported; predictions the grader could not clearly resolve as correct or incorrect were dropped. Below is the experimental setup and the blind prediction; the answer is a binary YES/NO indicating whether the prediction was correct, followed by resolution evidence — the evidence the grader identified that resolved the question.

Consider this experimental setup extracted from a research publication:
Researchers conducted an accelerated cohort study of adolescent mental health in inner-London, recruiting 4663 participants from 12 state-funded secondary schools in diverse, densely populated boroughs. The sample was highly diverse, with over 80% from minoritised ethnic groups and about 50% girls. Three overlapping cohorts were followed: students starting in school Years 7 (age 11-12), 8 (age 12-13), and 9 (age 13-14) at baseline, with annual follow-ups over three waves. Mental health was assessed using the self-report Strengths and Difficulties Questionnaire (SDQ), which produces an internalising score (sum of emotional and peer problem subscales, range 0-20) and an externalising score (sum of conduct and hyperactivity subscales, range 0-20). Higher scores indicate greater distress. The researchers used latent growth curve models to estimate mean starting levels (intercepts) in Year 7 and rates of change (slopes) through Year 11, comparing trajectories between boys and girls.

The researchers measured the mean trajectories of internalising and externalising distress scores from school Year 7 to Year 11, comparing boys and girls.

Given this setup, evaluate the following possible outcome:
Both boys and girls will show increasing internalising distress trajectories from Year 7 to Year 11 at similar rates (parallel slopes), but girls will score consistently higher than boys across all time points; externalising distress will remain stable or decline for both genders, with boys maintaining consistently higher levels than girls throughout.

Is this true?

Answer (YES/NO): NO